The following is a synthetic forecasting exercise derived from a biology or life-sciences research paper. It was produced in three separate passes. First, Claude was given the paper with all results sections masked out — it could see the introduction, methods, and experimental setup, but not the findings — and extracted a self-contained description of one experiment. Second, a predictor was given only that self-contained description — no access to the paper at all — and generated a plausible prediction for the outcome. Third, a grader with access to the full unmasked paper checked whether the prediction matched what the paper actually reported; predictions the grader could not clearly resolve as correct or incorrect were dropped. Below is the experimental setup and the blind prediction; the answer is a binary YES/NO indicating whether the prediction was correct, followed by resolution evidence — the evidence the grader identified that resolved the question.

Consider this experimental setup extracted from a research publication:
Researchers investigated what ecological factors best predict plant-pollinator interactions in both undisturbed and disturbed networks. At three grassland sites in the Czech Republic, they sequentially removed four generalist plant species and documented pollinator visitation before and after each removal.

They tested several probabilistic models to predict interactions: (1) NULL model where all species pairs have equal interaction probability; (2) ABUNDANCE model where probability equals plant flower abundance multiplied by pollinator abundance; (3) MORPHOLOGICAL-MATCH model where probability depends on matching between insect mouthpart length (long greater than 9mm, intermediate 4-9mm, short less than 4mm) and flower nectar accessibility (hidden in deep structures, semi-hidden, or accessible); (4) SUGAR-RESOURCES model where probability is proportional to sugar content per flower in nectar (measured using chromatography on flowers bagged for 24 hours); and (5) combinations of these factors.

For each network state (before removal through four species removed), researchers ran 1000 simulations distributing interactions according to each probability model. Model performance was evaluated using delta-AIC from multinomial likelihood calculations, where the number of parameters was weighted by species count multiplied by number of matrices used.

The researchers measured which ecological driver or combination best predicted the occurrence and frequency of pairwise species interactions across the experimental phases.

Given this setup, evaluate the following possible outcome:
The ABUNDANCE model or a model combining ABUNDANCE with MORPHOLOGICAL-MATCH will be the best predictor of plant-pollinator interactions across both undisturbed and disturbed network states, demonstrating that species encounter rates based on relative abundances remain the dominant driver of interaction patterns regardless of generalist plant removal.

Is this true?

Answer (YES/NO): NO